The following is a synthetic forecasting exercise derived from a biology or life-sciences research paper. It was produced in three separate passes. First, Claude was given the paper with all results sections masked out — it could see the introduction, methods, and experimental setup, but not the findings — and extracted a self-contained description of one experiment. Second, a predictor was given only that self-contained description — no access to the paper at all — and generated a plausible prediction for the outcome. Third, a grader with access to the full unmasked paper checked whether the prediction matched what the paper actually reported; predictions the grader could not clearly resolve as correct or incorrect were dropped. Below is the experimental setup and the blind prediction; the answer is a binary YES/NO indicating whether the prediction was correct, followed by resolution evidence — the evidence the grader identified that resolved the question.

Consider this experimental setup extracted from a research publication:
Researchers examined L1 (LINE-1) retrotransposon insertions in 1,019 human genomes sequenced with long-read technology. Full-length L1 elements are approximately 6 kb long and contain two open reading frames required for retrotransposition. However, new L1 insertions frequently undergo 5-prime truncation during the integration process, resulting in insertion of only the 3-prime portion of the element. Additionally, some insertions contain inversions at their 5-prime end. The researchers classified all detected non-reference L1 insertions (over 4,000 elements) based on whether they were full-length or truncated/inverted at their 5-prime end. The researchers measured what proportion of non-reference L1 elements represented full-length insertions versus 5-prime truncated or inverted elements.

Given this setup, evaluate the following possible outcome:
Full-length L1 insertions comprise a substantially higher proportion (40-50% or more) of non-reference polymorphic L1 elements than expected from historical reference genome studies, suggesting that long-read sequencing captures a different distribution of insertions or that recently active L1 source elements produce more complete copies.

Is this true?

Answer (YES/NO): NO